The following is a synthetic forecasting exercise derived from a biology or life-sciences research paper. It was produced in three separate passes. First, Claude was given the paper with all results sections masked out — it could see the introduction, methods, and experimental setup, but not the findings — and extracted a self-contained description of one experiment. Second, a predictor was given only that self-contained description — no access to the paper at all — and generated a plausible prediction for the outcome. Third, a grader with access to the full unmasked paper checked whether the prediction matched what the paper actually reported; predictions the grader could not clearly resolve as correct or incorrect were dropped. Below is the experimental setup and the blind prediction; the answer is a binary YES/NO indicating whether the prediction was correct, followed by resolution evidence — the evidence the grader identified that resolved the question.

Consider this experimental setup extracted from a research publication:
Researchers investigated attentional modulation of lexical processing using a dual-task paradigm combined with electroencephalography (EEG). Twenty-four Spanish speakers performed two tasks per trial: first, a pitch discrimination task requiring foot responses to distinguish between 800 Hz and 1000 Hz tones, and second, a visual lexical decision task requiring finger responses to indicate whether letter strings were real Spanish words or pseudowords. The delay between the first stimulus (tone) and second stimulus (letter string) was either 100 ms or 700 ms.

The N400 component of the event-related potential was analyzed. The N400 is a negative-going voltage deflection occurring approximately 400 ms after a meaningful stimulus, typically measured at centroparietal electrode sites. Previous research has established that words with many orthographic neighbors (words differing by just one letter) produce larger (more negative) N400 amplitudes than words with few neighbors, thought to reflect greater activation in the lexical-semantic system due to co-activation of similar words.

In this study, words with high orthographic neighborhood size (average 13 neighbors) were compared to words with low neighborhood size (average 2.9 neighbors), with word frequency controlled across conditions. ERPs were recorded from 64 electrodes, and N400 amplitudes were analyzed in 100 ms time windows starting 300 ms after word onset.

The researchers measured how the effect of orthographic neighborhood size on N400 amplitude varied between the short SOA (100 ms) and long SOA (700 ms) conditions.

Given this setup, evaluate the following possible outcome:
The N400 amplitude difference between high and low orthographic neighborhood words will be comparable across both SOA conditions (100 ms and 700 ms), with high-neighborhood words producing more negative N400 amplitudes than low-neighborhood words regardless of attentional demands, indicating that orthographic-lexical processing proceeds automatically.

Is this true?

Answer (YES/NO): NO